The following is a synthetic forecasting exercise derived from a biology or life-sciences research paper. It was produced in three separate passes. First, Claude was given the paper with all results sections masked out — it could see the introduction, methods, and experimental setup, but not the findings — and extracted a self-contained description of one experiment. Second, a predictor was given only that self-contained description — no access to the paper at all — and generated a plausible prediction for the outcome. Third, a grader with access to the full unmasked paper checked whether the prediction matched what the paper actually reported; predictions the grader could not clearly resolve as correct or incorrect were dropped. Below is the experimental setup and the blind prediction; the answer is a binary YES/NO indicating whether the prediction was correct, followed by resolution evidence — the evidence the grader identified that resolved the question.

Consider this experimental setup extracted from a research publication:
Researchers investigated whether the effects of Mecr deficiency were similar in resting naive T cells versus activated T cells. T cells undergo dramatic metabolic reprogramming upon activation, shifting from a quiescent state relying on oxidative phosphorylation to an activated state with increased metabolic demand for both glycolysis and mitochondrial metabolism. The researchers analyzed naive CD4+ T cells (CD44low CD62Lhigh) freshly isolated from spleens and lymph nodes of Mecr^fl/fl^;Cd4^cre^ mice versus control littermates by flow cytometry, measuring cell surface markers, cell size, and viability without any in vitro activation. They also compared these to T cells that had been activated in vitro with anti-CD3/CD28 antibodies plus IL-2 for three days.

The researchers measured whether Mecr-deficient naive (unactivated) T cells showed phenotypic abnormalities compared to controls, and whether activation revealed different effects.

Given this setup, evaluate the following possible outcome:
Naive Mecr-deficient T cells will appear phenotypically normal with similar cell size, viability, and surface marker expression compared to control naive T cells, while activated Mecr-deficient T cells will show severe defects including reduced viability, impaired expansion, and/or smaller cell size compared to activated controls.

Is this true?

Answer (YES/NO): YES